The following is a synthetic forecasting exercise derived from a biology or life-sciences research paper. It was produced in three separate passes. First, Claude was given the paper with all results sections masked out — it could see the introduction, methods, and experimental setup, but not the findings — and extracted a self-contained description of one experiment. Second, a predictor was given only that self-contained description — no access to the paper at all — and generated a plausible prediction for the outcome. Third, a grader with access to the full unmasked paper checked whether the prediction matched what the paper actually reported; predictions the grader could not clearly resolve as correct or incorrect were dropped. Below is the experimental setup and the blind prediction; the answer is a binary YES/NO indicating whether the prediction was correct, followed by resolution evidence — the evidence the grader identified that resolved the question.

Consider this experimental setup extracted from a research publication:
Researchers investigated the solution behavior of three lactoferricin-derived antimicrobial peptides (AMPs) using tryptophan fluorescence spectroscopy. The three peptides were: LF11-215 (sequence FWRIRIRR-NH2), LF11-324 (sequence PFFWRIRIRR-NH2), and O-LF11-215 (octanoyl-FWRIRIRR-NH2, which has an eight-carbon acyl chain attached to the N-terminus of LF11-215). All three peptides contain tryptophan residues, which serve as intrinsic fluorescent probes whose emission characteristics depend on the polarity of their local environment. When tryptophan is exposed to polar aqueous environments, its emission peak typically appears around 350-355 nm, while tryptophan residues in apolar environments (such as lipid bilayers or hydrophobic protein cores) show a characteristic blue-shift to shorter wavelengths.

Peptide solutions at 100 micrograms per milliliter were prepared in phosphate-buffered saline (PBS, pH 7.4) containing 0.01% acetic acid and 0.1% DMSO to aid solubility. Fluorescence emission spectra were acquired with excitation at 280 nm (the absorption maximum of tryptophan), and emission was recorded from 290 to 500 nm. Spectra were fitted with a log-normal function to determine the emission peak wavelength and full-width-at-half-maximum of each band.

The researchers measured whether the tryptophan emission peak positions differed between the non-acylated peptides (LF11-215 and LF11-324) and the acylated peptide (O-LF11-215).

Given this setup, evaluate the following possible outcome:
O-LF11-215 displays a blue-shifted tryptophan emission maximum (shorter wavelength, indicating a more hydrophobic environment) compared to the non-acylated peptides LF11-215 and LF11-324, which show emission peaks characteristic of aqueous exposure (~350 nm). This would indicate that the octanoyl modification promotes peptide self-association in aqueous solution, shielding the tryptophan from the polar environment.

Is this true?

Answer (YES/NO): YES